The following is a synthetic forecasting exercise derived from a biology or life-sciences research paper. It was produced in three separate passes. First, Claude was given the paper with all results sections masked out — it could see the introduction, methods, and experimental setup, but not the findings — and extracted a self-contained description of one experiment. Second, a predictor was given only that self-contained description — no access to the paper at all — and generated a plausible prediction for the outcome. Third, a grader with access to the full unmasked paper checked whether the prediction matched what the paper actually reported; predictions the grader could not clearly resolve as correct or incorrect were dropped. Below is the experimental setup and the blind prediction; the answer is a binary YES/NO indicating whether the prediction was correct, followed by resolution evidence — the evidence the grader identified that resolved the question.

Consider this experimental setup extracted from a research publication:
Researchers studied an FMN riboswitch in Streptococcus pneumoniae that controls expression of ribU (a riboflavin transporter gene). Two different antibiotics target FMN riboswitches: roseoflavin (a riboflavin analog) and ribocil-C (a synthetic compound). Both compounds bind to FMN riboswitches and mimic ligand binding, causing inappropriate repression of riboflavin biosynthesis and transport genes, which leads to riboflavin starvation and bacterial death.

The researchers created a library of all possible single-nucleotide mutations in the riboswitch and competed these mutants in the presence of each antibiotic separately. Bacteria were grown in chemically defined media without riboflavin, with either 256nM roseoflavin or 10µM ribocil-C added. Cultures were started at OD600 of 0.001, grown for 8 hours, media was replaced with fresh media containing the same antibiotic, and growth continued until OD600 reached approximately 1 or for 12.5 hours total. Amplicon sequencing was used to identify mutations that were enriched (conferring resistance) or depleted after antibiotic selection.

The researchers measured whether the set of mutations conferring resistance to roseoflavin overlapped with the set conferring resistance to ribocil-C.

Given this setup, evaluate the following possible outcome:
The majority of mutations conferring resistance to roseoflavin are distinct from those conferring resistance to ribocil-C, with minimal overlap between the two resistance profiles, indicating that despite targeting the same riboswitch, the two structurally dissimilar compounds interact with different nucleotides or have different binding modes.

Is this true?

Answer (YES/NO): YES